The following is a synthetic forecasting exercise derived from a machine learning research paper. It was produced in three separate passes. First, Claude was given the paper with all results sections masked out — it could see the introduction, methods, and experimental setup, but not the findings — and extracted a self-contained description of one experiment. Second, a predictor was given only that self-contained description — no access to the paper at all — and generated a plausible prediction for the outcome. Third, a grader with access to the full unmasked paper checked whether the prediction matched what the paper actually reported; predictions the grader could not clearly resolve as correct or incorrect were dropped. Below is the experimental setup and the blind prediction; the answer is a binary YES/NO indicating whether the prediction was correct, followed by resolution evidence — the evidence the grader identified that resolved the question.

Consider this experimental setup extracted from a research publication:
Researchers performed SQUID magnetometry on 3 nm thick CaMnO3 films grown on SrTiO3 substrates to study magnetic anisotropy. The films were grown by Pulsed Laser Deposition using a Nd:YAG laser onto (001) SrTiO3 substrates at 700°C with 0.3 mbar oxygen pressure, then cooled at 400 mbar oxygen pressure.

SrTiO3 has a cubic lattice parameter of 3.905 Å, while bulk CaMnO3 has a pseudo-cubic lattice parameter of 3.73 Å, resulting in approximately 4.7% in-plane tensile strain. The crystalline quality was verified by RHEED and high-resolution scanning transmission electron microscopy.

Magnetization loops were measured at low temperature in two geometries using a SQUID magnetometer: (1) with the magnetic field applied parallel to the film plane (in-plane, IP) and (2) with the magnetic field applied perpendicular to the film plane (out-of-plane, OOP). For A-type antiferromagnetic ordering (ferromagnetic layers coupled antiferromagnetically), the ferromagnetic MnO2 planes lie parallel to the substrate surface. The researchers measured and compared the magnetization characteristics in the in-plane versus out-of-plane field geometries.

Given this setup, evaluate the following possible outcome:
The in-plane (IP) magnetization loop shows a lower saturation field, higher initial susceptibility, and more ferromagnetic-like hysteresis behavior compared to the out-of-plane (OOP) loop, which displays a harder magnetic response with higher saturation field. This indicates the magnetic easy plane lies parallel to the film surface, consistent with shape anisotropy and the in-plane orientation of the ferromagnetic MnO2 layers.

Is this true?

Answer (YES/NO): YES